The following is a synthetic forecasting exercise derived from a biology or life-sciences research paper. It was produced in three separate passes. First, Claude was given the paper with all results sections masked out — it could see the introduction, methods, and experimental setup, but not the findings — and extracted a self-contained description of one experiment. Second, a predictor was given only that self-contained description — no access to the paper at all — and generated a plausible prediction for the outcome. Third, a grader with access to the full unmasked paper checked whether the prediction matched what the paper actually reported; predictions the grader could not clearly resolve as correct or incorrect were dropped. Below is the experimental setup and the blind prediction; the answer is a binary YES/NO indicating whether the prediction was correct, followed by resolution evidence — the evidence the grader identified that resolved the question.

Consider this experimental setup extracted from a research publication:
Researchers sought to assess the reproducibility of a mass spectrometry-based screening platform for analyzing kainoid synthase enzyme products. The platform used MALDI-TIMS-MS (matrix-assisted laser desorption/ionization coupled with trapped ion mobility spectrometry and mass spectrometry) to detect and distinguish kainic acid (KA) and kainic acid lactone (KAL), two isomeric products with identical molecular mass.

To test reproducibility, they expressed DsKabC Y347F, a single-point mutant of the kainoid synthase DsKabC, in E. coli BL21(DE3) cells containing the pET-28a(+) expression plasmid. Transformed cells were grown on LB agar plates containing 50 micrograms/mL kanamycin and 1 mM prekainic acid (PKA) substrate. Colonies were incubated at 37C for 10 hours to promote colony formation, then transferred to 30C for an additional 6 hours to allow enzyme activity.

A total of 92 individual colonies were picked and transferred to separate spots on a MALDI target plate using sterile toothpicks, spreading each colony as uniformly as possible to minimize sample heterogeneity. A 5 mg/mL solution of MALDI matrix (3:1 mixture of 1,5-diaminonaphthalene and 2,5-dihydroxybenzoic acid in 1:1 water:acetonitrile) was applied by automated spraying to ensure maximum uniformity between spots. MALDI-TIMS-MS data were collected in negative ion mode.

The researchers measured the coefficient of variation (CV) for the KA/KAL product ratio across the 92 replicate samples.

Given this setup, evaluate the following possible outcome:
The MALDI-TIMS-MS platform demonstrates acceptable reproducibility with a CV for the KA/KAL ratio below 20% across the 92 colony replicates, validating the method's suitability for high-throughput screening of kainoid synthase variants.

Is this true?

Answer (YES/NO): YES